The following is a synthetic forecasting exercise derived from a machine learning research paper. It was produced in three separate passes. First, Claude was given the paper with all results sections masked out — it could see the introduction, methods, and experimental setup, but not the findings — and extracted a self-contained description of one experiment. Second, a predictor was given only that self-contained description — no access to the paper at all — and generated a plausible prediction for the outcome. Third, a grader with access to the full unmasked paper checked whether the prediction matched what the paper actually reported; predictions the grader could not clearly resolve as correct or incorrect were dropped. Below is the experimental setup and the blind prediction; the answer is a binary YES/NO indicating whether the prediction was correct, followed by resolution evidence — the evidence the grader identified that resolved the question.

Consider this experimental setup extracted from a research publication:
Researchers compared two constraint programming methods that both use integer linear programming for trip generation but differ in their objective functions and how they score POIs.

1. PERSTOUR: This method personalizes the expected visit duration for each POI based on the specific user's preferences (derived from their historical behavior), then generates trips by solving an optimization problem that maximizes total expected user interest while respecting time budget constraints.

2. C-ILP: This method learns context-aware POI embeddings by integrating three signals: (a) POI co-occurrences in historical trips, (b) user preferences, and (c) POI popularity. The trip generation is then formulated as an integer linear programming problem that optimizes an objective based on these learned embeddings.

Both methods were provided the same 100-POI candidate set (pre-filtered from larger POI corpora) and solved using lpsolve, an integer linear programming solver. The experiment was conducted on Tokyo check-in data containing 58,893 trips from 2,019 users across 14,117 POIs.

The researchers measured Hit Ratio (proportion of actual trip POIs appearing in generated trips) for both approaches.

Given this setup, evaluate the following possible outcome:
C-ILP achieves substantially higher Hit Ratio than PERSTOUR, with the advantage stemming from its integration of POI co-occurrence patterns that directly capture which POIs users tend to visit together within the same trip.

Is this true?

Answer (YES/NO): NO